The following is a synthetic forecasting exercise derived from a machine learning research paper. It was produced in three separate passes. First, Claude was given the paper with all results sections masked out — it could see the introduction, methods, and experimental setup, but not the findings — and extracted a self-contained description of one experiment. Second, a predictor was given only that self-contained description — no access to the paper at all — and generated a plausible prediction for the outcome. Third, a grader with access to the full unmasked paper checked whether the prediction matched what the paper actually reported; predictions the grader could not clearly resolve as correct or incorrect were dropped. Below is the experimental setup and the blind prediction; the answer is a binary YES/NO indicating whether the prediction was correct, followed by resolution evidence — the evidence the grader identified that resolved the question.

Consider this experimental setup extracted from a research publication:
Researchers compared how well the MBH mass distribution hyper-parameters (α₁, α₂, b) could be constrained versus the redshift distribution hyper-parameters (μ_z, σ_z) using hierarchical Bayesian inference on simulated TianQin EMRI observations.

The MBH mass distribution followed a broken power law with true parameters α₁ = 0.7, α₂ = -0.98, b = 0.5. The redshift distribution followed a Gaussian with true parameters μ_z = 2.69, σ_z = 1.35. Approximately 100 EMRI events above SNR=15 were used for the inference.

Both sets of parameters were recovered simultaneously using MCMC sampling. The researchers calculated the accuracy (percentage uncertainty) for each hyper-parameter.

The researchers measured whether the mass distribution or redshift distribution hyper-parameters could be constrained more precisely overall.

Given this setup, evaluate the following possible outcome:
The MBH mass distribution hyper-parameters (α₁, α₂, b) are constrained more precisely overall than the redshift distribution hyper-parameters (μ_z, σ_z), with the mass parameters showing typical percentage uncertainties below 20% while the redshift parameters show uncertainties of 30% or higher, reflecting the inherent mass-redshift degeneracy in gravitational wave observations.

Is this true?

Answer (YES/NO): NO